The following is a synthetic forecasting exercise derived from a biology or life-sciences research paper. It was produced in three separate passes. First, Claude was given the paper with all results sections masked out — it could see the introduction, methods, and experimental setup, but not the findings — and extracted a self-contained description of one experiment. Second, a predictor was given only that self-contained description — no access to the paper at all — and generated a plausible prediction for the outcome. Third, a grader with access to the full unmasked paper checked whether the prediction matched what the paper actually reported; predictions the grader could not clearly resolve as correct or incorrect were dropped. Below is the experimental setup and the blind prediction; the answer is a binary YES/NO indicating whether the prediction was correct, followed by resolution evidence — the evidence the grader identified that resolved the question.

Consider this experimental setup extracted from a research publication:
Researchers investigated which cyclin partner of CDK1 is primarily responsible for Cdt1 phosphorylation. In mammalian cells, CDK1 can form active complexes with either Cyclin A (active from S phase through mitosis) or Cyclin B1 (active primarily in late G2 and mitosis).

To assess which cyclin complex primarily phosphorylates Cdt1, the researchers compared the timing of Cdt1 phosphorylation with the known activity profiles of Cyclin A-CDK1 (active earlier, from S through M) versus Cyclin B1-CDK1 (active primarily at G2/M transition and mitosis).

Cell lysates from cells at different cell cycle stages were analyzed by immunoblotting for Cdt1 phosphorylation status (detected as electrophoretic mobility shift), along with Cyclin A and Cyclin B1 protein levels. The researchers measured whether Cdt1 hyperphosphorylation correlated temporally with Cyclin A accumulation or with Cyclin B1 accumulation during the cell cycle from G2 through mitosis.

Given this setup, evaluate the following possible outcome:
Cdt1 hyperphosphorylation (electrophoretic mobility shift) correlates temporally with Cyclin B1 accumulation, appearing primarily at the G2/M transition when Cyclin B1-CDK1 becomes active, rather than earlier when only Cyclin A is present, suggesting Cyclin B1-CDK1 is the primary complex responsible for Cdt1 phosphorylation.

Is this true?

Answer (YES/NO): NO